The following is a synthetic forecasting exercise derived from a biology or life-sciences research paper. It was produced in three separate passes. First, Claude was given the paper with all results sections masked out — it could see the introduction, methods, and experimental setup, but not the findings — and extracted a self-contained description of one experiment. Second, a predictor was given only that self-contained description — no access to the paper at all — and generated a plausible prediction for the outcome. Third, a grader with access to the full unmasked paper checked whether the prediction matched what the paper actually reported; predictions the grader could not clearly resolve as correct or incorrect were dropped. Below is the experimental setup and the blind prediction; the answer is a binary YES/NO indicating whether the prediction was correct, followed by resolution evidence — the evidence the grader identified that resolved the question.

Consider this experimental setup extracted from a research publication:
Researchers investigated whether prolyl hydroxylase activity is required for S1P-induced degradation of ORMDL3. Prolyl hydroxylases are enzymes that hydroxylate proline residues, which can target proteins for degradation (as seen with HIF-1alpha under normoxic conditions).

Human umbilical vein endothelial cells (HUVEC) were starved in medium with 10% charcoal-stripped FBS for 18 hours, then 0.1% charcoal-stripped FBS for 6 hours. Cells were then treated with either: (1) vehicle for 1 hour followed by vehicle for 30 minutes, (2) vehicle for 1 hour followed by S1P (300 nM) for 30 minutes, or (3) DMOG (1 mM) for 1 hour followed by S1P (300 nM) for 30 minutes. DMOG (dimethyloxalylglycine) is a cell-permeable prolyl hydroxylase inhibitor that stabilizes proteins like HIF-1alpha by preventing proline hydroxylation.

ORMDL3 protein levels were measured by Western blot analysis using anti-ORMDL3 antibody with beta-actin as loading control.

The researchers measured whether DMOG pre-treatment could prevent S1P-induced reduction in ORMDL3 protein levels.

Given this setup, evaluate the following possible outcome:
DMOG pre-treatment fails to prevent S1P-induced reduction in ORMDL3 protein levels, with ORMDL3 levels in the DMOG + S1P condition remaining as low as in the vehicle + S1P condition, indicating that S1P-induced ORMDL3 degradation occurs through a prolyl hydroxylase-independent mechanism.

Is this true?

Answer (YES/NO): NO